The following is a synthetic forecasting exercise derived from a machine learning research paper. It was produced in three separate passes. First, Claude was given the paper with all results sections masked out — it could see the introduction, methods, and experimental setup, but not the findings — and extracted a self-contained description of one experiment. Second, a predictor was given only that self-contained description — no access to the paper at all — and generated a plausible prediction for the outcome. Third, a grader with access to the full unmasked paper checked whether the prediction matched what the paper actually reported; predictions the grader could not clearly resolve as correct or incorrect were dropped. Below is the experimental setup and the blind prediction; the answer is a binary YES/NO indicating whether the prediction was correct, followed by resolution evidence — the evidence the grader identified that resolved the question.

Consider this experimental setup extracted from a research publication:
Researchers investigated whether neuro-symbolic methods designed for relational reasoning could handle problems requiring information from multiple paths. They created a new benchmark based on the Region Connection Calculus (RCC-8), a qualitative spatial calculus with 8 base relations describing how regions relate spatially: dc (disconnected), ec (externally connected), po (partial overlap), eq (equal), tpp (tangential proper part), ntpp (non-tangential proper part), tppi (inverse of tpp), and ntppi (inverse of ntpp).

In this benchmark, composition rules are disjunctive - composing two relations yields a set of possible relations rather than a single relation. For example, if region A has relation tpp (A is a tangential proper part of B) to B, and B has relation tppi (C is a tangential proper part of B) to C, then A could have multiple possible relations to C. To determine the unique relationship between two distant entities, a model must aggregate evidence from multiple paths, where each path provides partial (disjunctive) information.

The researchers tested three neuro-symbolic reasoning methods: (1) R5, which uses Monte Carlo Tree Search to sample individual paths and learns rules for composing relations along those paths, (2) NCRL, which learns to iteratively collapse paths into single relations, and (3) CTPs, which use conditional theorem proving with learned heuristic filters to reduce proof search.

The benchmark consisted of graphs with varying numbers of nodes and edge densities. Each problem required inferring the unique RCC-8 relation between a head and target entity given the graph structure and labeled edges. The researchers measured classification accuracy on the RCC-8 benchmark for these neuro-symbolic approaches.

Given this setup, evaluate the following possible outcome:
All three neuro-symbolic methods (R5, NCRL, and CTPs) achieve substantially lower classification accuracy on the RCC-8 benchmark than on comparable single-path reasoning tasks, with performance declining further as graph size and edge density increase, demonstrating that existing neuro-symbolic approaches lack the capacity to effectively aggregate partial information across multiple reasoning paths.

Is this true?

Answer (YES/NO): YES